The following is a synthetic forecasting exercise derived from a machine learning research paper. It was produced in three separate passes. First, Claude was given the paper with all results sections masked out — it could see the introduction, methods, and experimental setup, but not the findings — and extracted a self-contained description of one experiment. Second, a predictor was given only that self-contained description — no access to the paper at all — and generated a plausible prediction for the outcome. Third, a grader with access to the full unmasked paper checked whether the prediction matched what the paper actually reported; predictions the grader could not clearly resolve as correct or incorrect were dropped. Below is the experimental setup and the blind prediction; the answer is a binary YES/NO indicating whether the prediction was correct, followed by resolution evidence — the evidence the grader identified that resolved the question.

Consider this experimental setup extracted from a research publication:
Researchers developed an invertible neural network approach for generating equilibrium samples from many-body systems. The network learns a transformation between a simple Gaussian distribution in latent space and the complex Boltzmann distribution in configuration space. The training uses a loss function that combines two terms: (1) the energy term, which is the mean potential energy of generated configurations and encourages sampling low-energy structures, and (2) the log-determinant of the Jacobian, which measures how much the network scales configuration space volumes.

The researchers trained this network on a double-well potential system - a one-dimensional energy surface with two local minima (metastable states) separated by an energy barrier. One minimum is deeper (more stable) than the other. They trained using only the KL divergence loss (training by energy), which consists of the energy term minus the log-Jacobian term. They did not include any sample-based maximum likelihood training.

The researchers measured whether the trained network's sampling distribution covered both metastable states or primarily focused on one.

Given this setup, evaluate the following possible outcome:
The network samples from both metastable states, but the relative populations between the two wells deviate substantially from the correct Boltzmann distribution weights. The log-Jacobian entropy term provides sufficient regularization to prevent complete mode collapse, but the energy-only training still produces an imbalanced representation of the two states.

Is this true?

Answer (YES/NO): NO